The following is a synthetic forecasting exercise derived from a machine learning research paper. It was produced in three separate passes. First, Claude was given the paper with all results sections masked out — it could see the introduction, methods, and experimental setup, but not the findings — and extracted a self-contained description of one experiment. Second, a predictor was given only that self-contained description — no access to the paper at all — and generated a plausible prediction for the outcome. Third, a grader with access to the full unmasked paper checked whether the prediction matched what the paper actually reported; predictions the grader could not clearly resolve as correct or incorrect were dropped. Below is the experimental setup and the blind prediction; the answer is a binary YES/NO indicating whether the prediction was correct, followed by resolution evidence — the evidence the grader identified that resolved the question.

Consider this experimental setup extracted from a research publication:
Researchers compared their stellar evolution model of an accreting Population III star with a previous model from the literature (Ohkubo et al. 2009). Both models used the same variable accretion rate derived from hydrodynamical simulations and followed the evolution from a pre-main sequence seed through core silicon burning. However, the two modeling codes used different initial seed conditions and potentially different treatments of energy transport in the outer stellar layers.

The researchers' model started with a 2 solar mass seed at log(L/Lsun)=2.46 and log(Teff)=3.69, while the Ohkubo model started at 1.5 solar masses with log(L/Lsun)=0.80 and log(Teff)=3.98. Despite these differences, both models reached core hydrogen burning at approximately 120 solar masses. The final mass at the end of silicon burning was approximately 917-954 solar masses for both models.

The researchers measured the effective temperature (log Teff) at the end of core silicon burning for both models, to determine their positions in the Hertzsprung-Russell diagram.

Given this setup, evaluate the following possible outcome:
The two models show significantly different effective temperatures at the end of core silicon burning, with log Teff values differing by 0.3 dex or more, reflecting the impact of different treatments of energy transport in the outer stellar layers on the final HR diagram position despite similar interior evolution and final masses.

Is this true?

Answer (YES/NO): YES